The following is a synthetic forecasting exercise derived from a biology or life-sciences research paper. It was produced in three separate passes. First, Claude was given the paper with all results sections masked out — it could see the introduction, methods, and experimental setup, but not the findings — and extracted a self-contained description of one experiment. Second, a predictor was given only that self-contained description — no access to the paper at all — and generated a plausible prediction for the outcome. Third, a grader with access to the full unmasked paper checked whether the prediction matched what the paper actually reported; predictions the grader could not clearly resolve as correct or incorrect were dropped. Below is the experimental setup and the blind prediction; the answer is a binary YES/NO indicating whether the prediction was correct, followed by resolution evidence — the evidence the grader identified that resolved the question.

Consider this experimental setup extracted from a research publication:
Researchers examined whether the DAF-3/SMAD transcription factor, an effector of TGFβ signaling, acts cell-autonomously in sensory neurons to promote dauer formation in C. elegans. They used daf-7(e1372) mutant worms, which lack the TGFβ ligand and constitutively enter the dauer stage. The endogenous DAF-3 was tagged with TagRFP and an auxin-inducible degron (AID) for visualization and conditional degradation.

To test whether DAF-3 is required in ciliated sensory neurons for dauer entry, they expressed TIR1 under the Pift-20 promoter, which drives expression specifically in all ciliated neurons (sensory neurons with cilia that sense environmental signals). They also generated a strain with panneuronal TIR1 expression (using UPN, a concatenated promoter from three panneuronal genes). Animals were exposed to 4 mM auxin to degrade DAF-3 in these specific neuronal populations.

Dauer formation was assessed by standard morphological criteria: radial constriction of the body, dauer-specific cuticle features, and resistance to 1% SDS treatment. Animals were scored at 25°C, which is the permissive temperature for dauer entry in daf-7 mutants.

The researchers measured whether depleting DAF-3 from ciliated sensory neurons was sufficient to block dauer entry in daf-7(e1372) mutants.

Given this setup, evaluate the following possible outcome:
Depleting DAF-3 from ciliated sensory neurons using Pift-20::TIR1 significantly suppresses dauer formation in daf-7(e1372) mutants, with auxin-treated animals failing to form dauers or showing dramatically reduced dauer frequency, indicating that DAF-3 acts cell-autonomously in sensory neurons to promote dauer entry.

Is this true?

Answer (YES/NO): NO